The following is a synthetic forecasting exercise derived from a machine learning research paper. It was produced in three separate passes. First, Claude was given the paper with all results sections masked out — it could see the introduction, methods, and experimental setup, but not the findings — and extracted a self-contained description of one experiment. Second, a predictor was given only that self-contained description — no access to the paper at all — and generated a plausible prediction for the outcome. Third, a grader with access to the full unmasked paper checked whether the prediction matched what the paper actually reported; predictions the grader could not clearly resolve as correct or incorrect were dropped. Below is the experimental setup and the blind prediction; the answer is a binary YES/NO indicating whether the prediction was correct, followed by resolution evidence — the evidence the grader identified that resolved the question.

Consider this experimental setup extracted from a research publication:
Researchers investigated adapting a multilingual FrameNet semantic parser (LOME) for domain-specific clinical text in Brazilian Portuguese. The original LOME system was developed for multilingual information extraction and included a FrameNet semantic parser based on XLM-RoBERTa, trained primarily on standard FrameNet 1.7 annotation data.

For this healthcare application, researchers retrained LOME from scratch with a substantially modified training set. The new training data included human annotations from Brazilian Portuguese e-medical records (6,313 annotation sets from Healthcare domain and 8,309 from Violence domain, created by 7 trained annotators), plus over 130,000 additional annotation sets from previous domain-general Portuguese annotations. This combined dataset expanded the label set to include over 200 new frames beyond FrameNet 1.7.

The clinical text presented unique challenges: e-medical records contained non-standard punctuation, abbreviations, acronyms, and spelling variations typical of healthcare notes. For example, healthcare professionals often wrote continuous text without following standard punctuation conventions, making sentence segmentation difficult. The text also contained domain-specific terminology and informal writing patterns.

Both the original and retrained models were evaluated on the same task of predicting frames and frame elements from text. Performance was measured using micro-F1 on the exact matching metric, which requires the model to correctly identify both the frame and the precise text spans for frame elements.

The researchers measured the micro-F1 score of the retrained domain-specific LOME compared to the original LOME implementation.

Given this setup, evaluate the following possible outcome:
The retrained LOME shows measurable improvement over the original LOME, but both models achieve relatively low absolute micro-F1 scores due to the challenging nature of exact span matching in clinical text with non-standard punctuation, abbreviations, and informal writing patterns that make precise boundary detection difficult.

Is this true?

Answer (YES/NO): NO